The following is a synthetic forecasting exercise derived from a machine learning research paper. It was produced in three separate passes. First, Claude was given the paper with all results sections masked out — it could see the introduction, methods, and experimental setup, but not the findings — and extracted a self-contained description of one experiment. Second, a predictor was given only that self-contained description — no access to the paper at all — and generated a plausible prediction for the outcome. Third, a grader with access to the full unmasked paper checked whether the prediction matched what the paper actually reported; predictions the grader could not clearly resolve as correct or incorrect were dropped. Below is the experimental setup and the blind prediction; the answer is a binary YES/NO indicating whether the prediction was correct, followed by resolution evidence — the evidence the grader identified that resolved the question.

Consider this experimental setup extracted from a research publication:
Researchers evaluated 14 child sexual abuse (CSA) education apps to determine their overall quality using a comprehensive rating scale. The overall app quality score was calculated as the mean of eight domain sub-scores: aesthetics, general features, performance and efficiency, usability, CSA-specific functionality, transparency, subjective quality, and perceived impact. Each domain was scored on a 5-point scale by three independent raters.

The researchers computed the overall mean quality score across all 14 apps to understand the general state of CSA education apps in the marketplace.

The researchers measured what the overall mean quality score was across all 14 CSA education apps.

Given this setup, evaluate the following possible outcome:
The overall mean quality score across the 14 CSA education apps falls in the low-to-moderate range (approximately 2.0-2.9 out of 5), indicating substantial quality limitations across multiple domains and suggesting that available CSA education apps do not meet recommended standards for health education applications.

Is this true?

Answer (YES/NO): NO